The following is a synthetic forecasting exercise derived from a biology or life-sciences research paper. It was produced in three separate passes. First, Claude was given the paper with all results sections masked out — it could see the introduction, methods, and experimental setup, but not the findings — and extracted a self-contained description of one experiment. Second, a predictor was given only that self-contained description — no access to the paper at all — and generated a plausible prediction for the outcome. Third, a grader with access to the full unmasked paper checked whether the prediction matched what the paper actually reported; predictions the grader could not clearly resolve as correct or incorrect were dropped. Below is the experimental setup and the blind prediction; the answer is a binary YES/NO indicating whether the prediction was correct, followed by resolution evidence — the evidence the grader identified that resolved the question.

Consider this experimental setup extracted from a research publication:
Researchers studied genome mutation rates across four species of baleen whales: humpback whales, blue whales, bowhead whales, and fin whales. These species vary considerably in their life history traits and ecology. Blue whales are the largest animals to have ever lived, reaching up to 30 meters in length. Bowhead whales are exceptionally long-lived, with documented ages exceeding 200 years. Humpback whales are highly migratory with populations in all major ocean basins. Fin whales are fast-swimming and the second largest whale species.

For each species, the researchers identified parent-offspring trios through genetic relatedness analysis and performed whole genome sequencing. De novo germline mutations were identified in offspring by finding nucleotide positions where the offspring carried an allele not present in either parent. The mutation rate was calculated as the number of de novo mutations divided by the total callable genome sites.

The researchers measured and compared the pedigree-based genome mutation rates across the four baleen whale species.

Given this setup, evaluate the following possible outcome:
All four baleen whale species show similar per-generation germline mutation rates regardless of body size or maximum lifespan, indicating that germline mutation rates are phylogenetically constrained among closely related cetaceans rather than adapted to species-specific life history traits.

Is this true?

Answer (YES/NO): NO